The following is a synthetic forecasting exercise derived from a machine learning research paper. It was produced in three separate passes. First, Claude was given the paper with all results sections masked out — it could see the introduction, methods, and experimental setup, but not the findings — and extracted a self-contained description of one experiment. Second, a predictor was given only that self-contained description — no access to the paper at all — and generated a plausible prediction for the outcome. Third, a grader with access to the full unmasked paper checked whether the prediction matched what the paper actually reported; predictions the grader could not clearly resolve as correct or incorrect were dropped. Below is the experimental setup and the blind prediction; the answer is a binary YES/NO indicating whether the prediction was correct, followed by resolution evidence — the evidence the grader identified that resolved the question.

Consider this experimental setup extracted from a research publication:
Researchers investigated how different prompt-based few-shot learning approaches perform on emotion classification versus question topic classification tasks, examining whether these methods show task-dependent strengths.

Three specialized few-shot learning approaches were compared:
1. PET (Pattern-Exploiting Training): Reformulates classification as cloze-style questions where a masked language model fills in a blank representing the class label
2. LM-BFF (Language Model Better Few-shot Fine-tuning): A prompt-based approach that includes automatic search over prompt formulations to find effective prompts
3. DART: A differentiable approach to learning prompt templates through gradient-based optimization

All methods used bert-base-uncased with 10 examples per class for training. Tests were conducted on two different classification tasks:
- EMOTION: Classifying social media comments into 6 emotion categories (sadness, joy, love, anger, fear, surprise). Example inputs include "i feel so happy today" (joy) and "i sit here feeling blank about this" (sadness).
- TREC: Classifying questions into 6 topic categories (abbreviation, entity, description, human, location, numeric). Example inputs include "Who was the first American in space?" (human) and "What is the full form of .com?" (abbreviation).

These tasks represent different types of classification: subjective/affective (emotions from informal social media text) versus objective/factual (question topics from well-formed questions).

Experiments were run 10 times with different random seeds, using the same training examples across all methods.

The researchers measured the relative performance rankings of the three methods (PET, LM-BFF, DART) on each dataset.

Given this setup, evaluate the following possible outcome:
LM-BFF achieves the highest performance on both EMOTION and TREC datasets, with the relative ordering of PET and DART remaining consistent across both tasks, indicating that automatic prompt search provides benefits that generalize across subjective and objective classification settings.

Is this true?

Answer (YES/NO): NO